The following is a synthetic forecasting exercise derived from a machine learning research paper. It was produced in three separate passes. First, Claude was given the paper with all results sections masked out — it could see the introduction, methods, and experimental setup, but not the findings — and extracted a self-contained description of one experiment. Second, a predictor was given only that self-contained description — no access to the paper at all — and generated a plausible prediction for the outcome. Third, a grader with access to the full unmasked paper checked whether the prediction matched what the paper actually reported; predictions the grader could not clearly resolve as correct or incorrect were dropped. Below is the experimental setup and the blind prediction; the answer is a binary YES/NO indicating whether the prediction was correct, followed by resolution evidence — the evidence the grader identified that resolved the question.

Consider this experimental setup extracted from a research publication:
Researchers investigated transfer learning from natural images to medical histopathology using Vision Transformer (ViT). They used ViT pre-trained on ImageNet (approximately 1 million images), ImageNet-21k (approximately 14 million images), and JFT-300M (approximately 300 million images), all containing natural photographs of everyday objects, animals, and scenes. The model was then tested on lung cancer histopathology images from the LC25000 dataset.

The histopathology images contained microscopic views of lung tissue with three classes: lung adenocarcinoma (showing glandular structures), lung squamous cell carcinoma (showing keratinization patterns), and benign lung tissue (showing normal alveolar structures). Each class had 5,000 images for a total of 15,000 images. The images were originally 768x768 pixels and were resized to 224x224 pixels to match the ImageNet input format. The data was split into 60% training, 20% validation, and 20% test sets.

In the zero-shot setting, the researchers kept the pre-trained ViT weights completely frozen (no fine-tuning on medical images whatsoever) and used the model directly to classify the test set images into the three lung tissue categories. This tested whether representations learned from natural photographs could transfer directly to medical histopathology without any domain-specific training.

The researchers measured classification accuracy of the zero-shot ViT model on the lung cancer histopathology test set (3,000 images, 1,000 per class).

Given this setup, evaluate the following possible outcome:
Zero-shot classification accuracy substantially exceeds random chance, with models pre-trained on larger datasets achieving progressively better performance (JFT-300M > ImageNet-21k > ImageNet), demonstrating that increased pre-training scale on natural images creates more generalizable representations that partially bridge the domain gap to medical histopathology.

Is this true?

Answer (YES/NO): NO